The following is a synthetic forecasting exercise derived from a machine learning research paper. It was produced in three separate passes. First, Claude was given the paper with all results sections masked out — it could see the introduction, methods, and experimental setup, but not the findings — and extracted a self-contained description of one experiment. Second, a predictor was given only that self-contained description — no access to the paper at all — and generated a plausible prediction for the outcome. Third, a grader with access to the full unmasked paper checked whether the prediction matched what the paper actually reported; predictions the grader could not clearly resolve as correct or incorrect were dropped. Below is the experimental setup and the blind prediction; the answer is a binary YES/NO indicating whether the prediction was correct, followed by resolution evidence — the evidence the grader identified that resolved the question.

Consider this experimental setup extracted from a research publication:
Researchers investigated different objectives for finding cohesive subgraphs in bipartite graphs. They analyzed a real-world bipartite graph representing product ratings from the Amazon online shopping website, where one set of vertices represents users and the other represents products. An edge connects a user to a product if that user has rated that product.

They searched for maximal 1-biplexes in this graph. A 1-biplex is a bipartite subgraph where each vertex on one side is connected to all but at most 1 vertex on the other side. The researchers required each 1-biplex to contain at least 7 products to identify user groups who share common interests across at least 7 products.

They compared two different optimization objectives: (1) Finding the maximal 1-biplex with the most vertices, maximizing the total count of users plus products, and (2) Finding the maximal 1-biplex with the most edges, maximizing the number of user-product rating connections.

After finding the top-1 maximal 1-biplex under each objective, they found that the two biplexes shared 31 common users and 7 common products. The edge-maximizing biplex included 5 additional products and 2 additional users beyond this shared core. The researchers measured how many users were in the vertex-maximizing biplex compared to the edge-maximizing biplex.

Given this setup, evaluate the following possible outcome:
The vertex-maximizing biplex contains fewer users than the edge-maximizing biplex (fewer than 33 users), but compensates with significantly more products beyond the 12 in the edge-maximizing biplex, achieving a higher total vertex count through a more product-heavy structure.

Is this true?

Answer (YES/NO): NO